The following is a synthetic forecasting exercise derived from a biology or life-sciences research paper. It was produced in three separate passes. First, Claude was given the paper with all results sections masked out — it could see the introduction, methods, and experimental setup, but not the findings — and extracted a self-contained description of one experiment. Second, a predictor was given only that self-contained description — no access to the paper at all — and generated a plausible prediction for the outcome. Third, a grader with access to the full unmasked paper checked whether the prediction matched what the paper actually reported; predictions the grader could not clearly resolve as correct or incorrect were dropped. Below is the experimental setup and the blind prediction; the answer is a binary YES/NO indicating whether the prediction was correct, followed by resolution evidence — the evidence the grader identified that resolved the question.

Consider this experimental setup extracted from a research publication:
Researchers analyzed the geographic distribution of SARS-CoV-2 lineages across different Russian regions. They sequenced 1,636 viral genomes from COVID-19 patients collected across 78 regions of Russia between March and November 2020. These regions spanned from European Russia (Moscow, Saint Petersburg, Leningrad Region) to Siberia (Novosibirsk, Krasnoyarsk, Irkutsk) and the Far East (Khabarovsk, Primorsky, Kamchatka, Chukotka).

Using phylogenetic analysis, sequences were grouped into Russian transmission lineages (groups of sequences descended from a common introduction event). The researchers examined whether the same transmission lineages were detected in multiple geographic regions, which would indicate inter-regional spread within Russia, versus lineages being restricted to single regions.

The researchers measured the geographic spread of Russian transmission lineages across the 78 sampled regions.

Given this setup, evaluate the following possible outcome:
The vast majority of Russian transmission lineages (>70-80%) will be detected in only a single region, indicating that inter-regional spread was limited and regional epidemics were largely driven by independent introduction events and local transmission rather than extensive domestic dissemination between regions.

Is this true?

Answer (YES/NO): NO